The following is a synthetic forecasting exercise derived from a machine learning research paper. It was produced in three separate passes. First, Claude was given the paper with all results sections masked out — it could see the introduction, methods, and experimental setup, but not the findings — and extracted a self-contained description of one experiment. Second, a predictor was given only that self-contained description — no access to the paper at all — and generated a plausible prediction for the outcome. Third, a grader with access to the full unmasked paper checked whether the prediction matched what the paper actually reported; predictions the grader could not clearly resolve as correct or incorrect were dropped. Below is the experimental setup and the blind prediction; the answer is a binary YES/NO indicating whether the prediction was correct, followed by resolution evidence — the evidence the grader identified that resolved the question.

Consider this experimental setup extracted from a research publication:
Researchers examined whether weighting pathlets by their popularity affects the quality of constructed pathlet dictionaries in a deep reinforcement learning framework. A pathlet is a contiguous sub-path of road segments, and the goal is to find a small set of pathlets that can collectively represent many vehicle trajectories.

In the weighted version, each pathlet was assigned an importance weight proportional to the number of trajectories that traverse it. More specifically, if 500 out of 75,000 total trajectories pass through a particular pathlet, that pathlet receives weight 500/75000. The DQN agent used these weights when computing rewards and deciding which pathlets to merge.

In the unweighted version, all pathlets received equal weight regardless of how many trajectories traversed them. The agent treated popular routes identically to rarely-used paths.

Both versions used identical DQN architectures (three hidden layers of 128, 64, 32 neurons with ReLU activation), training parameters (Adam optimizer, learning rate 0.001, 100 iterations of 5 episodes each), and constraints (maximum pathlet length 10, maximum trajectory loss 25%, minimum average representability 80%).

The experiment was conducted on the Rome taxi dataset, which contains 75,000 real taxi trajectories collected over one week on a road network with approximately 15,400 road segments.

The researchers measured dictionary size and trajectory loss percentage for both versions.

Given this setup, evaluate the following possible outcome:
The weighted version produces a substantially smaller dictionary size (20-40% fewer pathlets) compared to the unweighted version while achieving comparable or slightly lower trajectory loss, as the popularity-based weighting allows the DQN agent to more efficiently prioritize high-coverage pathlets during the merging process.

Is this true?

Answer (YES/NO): NO